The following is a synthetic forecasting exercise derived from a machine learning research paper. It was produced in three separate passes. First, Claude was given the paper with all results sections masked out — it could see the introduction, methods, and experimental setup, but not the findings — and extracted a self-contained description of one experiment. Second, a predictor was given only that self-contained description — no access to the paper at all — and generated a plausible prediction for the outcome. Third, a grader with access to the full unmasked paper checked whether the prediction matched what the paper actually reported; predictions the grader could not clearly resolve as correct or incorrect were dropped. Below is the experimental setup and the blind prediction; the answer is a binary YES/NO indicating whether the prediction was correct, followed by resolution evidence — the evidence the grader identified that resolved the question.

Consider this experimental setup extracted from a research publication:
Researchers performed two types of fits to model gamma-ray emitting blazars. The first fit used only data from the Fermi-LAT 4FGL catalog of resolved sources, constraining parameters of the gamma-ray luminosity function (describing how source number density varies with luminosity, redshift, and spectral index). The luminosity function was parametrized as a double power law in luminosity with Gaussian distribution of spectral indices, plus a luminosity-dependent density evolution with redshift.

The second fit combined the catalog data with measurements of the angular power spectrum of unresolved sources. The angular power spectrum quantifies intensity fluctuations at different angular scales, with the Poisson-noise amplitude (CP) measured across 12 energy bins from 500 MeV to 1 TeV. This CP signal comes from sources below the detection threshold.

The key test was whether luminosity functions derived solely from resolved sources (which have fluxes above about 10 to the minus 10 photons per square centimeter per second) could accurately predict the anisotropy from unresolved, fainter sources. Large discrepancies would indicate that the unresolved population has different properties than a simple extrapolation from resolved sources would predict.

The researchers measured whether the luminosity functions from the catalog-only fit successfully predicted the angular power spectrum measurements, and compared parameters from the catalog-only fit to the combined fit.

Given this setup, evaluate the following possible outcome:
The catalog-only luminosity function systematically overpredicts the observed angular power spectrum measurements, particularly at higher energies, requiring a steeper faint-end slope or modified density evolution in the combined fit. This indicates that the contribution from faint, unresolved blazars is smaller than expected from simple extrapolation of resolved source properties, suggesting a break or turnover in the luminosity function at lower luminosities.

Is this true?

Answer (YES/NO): NO